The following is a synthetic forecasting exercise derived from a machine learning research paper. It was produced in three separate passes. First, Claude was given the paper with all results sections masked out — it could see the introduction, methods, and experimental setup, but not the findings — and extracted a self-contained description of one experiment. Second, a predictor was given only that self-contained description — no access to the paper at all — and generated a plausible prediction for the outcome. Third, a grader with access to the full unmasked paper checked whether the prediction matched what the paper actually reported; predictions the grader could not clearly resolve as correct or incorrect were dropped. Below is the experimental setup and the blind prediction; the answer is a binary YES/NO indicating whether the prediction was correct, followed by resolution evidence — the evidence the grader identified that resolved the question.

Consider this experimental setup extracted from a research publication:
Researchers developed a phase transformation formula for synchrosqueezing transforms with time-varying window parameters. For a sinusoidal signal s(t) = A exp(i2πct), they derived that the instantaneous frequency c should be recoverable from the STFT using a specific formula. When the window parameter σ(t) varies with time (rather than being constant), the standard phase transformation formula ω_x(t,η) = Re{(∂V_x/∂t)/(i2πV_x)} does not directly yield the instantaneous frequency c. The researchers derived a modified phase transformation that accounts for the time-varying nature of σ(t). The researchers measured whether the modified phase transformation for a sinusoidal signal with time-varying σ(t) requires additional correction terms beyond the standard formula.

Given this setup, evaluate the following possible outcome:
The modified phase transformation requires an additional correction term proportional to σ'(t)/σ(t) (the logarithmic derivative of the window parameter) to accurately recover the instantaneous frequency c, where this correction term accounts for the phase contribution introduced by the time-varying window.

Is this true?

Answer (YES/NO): YES